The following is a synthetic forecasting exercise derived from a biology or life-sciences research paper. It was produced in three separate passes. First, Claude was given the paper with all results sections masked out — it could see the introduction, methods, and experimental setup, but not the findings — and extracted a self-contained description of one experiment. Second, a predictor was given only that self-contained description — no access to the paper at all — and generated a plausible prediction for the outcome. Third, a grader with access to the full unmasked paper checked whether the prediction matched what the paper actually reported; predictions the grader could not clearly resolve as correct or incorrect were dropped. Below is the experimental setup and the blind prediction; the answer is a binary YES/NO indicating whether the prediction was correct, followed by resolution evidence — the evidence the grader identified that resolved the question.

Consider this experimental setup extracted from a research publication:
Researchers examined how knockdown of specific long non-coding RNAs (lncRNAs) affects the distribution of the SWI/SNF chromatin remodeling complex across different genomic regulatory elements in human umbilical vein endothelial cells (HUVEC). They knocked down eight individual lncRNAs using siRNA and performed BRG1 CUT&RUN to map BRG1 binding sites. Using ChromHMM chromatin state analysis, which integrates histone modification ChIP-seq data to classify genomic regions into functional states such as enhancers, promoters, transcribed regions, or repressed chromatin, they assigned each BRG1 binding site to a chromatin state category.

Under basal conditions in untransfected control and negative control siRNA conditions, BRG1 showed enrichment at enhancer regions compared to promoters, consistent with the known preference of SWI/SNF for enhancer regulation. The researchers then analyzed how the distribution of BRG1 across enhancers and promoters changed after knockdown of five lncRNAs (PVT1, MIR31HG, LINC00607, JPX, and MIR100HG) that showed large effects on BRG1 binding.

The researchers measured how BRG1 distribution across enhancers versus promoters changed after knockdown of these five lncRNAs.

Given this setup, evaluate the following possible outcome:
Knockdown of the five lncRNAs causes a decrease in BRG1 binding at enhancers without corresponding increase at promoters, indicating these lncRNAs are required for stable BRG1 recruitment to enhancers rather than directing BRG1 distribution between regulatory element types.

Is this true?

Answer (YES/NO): NO